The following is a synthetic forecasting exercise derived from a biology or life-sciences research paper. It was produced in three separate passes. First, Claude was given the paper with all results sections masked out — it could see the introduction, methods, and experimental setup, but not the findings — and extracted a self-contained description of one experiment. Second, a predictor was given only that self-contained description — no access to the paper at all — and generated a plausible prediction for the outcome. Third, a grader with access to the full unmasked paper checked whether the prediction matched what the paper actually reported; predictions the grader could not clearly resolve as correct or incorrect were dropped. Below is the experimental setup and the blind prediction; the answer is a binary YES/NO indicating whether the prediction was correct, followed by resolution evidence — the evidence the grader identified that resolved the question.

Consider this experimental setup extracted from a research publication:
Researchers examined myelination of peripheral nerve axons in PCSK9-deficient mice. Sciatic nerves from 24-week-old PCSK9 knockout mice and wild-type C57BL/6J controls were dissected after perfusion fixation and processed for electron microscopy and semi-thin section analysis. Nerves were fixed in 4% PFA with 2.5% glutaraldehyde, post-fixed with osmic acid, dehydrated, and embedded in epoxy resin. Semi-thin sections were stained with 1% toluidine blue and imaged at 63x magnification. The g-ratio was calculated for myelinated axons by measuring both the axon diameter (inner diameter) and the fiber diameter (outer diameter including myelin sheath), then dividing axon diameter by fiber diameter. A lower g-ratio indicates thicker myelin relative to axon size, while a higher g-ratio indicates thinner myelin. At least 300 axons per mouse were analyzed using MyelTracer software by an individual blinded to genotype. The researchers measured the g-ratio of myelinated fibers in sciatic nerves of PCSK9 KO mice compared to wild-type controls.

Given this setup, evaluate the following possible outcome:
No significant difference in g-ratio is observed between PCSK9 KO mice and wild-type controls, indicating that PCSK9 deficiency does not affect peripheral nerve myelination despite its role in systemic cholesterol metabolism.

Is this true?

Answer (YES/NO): NO